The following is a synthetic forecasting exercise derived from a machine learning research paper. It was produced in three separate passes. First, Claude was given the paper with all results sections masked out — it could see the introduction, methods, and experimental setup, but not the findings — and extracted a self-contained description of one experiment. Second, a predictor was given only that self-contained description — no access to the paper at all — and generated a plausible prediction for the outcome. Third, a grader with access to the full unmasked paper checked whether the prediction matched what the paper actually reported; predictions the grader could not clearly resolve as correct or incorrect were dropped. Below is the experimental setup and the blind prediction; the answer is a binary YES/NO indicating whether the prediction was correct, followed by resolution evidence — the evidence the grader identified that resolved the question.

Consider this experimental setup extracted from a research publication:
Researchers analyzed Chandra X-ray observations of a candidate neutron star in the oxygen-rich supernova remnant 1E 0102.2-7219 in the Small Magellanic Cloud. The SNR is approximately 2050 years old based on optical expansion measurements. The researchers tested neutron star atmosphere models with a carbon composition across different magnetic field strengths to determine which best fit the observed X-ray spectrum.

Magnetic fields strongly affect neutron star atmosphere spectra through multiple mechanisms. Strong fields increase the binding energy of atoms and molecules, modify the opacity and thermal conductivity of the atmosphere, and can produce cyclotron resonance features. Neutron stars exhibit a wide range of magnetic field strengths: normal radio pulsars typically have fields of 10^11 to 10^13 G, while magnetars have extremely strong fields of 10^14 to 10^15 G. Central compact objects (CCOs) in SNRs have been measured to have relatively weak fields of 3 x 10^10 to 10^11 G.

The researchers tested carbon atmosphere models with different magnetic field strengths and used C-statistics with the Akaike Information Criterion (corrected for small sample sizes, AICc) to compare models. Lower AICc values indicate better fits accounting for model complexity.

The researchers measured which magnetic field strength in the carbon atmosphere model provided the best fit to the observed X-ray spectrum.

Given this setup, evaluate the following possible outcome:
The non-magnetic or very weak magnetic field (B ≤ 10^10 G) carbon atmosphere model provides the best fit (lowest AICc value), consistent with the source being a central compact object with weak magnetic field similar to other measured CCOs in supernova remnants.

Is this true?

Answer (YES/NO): NO